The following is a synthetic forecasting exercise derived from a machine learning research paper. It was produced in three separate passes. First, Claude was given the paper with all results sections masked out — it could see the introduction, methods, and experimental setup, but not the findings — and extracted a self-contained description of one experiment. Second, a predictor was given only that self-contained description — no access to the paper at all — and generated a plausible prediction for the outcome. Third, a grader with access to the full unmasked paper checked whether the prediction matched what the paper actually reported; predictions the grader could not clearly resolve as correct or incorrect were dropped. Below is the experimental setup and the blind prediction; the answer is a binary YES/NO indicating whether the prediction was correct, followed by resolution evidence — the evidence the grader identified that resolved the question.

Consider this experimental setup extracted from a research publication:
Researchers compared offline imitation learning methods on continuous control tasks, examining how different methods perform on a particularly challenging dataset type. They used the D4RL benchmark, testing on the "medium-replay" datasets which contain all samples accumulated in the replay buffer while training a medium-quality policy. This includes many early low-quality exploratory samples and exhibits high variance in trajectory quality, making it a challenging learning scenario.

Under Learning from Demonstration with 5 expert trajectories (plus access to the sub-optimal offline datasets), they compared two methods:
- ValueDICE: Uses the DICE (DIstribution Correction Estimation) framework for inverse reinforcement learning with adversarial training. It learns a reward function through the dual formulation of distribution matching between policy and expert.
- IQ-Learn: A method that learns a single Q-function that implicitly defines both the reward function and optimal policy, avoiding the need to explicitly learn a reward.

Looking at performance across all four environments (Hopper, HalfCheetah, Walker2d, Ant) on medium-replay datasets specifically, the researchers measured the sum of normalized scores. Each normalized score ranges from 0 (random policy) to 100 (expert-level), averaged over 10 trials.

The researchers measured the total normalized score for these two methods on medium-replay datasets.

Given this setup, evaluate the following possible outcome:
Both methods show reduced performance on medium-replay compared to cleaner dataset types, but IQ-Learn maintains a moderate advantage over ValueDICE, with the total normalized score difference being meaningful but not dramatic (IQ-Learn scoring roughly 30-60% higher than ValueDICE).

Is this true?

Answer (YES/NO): NO